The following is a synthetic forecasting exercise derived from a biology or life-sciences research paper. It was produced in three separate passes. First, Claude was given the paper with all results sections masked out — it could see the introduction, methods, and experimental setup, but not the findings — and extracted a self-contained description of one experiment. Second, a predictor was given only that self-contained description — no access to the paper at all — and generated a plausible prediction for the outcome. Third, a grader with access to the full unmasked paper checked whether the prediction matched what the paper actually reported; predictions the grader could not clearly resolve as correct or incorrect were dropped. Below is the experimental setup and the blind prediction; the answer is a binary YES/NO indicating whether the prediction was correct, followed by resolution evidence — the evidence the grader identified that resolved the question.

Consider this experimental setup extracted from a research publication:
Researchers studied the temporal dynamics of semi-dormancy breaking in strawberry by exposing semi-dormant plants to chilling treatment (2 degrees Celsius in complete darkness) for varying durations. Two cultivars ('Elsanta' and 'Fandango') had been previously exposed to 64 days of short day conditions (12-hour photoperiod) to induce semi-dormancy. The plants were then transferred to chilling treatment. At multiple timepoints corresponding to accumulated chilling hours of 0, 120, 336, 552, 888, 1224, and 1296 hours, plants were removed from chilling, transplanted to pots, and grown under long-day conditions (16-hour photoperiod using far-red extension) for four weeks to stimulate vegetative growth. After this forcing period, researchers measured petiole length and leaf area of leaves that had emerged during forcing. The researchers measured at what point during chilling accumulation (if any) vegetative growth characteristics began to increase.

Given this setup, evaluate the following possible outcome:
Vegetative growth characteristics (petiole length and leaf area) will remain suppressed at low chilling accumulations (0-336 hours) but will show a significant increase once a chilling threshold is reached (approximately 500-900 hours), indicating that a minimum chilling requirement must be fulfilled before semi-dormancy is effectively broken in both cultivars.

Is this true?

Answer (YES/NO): YES